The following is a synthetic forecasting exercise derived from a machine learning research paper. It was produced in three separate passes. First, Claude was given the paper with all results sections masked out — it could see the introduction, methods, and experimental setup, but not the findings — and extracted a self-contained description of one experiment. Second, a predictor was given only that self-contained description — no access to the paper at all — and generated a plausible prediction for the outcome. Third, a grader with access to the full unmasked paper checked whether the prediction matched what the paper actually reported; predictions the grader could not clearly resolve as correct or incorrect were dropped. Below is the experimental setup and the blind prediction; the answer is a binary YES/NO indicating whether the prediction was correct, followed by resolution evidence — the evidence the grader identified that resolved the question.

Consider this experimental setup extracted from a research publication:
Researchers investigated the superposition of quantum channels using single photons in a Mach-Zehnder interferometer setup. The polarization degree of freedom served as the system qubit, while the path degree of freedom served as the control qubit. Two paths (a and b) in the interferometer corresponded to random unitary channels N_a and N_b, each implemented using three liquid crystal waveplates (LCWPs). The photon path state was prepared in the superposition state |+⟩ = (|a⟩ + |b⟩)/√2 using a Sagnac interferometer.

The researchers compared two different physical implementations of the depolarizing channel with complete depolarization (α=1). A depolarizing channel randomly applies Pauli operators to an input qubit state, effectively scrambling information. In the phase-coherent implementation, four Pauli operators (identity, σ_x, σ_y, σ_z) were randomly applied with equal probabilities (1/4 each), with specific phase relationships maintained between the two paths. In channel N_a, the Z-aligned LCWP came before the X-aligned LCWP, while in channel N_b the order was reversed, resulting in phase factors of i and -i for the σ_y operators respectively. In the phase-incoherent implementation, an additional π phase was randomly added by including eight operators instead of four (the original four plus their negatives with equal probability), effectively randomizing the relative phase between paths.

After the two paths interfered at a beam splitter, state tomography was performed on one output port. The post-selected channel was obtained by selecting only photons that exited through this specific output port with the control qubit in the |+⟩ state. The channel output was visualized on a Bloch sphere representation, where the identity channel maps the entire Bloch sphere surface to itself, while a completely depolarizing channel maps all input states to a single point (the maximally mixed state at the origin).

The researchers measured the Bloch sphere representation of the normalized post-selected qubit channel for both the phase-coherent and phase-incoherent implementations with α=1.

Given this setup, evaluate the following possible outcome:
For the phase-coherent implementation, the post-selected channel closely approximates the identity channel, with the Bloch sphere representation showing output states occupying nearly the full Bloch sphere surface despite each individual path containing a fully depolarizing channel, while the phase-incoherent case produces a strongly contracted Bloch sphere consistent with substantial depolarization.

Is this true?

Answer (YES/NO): NO